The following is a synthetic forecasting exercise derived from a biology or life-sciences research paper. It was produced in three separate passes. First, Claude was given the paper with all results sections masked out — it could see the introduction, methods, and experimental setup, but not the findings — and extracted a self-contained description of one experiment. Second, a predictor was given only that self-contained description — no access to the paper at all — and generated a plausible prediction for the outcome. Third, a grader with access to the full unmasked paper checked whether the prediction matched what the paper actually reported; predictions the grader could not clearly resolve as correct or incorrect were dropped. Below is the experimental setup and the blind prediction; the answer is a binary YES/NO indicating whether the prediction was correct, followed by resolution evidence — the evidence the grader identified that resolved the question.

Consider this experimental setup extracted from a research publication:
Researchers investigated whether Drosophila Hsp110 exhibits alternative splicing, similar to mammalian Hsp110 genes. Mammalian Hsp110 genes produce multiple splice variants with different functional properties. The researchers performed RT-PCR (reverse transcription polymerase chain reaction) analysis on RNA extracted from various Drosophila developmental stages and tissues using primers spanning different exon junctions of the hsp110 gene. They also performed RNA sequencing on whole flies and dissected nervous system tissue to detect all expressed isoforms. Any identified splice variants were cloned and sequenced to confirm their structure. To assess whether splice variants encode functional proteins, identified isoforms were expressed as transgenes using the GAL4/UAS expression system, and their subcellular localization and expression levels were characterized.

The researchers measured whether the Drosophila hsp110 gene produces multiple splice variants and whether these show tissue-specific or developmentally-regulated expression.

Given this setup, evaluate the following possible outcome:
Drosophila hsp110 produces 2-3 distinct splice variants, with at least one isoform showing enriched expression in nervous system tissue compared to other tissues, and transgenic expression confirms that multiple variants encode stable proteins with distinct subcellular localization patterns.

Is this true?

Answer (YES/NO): NO